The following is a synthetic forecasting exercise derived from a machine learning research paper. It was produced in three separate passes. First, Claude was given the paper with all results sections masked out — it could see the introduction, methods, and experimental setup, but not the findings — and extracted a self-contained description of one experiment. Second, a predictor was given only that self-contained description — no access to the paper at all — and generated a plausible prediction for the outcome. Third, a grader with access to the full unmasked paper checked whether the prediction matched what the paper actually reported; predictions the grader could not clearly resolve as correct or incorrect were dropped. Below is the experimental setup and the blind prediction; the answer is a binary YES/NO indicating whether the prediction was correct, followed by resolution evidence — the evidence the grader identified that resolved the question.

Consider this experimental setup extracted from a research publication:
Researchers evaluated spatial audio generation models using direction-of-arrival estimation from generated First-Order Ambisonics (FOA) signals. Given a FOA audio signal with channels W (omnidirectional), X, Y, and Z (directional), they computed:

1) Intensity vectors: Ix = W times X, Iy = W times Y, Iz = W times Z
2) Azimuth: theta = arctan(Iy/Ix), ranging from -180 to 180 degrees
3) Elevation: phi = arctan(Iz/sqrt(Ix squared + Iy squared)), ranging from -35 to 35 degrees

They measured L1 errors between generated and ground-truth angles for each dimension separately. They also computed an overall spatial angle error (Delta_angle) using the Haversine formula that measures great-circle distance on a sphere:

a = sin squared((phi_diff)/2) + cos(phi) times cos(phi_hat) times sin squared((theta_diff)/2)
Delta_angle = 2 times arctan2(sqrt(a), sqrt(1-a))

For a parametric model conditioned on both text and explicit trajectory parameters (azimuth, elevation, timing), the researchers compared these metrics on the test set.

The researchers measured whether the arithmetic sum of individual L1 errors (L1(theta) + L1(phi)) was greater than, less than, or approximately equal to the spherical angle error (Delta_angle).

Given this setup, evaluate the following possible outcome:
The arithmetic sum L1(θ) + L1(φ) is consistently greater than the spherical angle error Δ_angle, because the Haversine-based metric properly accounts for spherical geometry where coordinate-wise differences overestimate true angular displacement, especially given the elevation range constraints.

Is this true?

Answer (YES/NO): YES